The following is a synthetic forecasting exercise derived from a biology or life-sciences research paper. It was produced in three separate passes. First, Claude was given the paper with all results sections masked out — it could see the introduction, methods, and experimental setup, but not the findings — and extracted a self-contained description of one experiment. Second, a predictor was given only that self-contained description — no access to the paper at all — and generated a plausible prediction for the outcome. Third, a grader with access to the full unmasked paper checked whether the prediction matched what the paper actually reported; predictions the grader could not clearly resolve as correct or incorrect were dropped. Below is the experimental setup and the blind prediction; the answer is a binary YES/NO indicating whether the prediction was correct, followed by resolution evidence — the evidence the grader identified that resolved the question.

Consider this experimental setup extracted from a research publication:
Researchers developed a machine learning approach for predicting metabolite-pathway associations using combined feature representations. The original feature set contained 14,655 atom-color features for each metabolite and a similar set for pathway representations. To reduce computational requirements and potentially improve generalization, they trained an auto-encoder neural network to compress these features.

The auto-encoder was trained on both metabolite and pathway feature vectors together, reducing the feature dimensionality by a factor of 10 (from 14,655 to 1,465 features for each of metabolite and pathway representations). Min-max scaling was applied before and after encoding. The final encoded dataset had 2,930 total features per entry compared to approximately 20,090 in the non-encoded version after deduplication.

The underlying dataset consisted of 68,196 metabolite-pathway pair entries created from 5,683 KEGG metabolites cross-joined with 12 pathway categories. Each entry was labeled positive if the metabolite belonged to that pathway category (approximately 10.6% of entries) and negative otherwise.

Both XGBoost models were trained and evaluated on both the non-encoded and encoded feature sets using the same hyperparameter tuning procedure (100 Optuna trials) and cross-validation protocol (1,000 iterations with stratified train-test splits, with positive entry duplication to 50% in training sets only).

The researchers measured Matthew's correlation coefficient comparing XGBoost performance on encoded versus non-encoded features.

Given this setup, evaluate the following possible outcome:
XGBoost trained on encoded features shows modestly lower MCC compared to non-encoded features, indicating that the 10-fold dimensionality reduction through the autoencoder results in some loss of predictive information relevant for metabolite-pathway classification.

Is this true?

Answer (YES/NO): NO